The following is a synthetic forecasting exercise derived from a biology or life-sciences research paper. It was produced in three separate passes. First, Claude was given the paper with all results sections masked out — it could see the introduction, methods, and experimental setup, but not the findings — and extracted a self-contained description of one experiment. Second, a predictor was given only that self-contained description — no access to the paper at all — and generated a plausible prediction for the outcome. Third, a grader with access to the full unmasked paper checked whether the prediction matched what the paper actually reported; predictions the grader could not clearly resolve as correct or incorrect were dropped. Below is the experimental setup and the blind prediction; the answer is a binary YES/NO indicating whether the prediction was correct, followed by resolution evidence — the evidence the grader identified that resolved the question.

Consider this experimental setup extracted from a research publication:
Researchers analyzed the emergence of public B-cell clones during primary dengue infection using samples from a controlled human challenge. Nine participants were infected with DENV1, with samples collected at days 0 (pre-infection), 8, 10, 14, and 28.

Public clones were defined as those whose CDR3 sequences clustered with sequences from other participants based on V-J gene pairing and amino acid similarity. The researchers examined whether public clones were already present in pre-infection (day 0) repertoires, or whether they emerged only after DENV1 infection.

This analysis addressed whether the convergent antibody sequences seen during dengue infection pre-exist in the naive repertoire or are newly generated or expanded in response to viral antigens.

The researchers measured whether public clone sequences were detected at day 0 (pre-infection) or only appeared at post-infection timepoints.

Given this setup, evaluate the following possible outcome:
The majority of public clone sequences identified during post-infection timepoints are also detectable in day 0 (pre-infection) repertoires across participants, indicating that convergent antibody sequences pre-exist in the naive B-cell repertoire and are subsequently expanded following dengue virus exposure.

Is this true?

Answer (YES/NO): NO